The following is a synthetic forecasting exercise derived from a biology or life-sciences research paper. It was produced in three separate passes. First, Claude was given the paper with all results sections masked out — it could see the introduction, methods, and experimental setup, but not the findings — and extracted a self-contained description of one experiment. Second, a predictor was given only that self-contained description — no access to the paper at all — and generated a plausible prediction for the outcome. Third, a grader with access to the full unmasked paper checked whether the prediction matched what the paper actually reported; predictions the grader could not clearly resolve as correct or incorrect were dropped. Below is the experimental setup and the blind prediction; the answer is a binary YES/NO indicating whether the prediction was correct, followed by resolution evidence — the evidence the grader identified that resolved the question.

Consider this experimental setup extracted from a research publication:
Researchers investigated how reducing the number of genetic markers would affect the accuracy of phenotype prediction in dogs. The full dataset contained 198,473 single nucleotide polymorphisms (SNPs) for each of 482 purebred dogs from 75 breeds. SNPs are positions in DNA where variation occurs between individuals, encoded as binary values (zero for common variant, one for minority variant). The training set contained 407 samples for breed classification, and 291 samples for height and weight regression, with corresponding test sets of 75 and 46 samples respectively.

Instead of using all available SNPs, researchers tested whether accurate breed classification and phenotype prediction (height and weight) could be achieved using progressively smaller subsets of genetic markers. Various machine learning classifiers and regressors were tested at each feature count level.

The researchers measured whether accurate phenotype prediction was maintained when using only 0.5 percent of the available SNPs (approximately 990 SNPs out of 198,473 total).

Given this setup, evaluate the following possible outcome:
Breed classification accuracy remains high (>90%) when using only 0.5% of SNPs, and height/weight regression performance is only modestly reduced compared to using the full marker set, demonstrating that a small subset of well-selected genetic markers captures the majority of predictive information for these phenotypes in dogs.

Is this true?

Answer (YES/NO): NO